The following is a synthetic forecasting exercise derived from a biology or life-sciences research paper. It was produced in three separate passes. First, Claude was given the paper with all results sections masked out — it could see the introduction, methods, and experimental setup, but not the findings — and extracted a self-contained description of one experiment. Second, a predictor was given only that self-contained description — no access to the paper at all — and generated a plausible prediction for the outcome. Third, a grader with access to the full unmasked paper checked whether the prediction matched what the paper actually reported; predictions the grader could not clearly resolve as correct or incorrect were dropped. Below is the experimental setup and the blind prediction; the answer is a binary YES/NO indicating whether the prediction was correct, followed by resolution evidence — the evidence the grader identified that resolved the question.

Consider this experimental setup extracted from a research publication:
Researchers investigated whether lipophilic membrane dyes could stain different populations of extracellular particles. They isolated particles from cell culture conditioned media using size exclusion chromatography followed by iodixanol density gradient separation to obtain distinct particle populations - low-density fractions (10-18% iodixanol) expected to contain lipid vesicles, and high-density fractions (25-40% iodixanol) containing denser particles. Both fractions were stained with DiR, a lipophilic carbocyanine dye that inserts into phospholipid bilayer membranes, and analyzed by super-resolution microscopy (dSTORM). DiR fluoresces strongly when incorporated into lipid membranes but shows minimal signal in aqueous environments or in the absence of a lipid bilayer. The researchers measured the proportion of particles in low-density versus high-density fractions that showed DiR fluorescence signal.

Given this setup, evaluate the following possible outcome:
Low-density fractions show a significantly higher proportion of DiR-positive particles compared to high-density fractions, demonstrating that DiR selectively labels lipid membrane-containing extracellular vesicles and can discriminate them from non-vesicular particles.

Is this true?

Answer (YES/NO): YES